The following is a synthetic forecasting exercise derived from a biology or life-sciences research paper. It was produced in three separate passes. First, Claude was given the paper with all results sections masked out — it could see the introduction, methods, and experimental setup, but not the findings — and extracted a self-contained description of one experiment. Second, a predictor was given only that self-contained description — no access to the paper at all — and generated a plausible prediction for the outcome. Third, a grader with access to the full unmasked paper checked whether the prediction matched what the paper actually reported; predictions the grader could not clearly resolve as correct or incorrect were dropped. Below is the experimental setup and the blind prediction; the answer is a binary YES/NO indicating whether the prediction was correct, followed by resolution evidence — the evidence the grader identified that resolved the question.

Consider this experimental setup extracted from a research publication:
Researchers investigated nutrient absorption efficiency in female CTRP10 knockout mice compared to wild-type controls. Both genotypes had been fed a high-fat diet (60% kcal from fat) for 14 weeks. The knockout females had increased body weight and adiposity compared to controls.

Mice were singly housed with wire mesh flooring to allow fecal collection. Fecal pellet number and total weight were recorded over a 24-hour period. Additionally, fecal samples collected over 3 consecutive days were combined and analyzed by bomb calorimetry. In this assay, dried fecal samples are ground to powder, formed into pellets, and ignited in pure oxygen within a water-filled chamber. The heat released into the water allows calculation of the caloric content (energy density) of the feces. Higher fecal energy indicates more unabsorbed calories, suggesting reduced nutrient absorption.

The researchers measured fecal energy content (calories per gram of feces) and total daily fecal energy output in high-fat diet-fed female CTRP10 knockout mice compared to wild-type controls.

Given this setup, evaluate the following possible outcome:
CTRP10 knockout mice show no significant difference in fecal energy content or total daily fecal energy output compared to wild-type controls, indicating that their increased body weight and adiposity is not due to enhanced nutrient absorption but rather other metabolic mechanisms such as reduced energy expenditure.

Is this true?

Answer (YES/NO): NO